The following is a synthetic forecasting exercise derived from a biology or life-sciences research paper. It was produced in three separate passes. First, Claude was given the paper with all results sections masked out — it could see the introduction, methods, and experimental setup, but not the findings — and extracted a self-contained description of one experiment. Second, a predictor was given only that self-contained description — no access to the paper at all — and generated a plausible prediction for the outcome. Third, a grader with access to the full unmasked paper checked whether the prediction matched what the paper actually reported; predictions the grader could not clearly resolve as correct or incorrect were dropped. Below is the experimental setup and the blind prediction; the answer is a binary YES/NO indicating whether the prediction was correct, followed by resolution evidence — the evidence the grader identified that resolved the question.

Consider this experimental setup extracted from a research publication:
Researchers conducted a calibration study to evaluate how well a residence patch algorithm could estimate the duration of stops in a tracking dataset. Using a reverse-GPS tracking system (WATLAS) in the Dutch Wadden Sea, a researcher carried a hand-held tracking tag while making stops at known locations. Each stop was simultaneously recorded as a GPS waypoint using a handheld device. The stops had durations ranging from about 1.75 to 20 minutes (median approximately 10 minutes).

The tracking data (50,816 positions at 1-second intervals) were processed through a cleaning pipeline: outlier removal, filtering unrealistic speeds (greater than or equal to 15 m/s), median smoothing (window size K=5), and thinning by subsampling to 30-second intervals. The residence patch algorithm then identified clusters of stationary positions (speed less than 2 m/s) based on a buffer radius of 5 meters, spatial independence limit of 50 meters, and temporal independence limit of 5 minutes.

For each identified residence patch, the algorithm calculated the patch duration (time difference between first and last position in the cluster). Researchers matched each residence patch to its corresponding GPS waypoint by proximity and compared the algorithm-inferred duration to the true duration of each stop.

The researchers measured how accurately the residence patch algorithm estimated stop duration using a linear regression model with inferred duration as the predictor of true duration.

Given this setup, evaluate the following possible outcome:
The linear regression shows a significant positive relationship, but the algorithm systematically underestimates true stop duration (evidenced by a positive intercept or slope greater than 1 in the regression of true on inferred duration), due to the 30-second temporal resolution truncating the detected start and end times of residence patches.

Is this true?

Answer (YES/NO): YES